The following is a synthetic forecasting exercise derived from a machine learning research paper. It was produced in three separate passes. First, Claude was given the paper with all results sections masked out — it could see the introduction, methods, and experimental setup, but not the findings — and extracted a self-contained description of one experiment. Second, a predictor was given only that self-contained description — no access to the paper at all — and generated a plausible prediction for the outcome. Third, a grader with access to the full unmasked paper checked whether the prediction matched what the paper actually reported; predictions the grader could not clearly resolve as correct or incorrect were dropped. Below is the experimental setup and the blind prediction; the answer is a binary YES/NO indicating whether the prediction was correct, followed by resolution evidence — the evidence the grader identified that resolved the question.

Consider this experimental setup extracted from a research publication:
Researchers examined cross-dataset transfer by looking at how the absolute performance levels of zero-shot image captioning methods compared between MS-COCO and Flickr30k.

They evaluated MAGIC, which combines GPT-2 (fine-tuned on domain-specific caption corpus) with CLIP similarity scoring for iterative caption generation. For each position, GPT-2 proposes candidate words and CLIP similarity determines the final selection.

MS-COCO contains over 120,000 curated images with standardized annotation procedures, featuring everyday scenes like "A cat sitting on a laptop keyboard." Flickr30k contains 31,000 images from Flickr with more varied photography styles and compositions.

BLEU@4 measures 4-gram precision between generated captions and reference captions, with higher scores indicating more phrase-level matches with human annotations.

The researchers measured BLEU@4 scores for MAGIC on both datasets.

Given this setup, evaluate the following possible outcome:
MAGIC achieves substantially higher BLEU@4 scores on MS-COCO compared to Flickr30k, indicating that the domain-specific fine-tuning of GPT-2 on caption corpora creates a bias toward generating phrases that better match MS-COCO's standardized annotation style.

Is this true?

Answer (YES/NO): YES